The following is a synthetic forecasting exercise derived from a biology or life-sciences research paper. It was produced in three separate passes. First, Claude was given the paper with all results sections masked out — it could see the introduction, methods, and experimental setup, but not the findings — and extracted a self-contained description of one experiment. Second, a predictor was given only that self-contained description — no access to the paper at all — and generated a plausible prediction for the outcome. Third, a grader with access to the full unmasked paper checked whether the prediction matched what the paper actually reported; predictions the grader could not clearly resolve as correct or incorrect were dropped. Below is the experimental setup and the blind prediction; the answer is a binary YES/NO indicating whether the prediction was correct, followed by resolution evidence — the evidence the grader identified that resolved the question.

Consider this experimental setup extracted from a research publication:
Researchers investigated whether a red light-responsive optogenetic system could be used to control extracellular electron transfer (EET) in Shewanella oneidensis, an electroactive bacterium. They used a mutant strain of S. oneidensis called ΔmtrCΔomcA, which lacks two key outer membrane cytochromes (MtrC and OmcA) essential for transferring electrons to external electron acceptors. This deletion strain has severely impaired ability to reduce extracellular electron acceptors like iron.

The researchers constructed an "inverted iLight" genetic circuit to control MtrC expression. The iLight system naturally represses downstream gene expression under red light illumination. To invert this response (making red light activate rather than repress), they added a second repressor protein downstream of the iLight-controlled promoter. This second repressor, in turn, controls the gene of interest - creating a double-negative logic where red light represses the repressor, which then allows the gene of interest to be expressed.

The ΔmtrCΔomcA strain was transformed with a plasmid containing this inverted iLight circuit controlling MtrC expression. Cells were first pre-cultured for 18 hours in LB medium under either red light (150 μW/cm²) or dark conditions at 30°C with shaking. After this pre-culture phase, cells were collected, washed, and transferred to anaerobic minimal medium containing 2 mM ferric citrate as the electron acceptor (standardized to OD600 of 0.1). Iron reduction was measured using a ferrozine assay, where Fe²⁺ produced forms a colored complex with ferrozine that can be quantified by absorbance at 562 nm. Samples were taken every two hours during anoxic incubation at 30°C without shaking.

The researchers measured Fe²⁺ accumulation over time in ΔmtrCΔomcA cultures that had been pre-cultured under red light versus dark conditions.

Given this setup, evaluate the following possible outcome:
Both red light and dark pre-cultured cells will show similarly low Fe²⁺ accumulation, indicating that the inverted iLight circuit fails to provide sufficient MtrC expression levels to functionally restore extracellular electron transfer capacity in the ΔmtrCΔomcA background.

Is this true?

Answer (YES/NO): NO